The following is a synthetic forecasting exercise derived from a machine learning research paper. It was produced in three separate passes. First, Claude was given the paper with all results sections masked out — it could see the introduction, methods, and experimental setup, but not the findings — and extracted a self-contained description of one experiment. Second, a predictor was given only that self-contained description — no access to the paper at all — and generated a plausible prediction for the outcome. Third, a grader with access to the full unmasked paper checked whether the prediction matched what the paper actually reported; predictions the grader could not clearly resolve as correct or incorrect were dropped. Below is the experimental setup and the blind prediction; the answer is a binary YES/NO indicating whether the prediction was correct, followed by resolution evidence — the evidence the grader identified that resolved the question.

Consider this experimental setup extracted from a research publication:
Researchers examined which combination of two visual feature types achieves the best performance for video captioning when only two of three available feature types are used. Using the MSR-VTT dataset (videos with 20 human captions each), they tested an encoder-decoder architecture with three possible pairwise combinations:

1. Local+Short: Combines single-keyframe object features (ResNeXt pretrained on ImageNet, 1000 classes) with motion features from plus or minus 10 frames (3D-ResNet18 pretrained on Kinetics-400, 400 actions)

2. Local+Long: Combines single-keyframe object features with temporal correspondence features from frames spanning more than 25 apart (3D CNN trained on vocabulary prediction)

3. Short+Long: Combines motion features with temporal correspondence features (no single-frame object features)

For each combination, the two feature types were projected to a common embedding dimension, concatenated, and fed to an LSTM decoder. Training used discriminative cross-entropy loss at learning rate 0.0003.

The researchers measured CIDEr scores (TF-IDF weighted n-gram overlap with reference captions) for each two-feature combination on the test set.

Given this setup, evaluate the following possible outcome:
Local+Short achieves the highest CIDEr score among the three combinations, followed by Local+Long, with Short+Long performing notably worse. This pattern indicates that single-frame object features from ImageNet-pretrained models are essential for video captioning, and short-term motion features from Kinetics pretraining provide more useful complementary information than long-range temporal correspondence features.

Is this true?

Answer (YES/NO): NO